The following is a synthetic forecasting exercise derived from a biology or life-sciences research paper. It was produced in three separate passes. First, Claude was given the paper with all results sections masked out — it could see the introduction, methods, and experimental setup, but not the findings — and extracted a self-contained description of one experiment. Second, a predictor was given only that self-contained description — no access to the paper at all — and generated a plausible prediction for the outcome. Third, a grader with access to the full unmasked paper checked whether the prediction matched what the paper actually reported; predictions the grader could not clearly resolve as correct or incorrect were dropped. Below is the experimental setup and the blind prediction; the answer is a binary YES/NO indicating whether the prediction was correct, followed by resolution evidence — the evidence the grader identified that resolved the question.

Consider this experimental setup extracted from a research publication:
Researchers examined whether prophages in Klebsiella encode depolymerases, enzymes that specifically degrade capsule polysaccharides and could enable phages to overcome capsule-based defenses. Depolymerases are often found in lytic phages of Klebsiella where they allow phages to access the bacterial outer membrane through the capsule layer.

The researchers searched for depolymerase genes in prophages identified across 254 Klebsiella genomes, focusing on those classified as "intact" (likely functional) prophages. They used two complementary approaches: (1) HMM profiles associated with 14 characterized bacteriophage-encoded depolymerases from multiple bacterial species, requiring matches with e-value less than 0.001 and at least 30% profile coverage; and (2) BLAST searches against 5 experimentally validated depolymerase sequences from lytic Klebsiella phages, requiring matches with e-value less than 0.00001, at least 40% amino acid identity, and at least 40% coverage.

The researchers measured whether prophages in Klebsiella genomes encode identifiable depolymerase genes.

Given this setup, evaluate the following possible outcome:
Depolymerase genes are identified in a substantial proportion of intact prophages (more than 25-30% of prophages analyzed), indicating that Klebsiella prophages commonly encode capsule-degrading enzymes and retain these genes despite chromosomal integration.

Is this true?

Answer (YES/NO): NO